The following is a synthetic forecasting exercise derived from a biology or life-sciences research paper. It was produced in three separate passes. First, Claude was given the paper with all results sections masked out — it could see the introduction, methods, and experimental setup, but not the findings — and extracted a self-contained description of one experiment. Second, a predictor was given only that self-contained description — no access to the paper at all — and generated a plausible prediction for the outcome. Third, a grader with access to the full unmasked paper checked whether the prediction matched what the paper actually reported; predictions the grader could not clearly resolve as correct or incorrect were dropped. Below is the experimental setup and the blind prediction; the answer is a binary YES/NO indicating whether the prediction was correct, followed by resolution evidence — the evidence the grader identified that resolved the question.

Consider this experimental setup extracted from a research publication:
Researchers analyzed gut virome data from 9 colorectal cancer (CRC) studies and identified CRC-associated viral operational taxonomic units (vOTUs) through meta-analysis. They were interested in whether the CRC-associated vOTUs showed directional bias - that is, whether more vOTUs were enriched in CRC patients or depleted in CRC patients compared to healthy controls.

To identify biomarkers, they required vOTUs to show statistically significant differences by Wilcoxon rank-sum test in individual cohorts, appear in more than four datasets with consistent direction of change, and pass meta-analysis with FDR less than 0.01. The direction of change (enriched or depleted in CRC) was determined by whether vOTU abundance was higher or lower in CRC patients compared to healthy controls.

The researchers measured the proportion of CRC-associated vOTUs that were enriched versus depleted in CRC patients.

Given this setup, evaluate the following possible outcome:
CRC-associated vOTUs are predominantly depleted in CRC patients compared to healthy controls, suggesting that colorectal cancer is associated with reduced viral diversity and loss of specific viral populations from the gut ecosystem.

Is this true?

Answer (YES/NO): NO